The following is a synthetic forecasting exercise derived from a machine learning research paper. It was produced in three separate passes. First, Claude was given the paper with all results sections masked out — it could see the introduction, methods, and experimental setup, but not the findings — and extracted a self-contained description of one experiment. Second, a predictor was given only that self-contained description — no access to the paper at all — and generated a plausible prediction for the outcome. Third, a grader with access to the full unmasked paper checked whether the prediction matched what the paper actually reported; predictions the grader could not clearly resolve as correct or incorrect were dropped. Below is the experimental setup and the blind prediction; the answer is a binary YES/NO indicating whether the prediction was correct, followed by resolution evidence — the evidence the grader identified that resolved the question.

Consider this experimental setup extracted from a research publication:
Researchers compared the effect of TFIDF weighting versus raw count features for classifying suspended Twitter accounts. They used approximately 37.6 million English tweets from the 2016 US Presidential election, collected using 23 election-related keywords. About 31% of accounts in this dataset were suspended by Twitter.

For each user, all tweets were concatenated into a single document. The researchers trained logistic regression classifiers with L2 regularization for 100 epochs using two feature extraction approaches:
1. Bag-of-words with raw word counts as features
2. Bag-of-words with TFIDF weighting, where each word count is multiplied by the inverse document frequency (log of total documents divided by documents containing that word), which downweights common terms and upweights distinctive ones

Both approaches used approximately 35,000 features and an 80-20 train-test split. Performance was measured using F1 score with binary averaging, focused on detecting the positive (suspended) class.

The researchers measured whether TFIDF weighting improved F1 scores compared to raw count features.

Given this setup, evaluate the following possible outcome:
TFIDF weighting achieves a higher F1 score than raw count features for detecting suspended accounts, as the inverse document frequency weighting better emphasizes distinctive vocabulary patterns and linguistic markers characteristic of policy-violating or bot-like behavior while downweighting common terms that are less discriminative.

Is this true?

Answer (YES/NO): NO